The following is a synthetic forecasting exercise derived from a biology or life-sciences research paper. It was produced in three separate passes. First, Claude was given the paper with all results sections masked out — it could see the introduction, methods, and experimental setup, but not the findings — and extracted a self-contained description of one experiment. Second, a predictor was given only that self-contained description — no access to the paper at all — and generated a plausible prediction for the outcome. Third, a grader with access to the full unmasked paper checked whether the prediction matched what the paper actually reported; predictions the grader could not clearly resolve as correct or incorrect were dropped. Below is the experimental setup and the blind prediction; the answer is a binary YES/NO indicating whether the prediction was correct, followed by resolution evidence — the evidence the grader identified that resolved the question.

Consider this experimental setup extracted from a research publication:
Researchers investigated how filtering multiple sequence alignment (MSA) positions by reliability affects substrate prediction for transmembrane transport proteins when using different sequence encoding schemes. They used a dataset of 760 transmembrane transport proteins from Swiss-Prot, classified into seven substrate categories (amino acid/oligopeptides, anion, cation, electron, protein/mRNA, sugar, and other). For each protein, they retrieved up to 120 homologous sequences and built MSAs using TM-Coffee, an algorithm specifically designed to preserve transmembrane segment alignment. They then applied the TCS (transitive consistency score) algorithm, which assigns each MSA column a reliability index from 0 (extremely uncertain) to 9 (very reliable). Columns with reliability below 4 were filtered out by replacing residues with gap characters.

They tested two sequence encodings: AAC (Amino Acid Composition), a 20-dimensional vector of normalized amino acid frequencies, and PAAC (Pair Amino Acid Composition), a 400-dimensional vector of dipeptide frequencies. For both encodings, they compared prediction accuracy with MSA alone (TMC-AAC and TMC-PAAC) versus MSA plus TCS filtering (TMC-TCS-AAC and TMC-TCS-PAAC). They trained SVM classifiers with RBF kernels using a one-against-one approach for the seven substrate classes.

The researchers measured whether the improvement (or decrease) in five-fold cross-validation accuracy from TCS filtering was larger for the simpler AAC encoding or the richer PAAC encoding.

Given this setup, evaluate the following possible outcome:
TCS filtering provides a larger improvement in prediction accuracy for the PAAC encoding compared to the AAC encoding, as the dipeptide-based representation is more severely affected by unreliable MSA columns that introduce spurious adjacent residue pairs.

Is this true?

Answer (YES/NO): YES